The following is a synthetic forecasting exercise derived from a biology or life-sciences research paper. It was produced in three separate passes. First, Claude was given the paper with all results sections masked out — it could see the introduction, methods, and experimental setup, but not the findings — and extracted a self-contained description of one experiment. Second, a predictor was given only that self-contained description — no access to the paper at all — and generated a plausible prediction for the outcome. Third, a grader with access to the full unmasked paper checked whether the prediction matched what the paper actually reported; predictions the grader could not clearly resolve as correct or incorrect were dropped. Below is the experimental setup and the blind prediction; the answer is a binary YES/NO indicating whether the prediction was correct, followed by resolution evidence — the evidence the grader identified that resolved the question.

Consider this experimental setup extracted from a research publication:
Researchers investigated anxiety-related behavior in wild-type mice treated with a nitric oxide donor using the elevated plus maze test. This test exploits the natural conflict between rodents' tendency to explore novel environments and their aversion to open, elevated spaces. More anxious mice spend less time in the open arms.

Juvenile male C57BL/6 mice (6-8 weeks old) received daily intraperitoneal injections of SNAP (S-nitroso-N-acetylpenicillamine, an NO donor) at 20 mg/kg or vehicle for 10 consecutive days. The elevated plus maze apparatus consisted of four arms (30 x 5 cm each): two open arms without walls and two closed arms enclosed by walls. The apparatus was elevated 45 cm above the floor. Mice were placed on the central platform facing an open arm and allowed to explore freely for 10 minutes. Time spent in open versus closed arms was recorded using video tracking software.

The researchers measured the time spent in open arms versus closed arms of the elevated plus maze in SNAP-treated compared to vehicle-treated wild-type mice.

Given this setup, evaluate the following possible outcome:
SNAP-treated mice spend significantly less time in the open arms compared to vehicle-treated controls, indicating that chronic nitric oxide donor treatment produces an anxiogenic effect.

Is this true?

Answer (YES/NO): YES